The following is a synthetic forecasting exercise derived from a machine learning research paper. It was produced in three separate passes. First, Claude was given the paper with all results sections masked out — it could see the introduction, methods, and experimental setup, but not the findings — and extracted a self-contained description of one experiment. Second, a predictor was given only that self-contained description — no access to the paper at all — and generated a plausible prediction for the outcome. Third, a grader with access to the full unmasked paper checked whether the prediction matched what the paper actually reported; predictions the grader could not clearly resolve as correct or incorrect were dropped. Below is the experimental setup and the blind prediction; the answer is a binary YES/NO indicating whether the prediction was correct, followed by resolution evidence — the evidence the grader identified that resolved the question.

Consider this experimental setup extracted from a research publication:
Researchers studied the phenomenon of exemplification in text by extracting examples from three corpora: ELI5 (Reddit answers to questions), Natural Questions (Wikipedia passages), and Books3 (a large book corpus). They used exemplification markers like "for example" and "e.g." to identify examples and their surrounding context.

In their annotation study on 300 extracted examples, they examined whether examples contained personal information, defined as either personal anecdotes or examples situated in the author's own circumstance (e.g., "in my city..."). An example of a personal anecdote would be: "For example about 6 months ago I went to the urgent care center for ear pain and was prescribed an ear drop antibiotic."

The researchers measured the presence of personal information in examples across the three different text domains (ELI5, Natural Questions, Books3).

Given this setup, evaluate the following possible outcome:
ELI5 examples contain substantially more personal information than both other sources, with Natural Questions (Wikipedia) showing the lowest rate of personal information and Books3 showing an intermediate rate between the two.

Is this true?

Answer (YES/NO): NO